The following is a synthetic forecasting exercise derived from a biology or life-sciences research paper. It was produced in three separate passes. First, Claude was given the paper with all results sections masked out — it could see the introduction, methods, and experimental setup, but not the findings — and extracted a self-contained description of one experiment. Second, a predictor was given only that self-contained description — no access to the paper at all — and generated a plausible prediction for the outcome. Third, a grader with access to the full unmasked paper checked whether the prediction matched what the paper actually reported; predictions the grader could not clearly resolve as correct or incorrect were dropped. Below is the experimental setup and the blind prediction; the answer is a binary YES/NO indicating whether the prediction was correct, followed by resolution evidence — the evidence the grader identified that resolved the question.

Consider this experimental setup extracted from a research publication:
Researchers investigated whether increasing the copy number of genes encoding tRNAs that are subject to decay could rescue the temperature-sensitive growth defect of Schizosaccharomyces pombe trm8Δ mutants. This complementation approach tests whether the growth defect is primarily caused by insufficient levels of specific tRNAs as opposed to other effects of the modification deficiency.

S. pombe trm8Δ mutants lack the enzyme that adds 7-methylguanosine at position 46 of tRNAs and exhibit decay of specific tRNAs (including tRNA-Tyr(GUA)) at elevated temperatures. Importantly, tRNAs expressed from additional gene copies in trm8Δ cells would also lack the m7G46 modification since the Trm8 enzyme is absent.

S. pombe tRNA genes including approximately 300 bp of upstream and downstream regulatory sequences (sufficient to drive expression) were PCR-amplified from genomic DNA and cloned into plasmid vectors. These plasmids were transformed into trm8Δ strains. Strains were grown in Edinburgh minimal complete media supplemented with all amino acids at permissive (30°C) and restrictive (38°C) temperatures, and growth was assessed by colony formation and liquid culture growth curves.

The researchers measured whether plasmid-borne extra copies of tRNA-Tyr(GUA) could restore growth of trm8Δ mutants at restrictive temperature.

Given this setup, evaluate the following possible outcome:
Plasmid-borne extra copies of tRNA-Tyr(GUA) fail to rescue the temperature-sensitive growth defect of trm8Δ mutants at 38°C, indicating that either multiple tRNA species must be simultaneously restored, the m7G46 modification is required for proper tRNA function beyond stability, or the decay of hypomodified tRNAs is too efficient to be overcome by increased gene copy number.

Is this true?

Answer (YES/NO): NO